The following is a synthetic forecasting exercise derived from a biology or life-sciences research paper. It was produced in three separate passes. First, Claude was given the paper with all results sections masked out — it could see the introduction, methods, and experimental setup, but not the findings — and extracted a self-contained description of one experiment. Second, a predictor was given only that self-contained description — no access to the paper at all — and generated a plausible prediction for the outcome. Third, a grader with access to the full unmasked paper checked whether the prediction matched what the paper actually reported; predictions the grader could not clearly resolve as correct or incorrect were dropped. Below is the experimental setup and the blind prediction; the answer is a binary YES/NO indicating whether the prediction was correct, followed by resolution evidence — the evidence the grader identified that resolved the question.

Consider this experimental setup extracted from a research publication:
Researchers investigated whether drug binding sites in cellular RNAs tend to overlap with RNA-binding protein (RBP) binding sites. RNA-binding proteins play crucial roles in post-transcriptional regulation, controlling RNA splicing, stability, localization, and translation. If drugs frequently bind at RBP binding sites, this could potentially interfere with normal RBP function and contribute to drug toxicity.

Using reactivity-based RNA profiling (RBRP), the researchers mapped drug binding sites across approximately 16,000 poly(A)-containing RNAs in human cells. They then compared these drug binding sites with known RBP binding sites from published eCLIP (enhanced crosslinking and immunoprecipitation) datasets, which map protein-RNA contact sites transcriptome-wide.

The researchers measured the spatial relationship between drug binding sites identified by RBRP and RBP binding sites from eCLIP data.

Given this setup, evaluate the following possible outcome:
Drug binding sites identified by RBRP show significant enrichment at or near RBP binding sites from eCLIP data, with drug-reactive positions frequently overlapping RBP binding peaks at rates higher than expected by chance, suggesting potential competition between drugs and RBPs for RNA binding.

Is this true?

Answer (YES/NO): NO